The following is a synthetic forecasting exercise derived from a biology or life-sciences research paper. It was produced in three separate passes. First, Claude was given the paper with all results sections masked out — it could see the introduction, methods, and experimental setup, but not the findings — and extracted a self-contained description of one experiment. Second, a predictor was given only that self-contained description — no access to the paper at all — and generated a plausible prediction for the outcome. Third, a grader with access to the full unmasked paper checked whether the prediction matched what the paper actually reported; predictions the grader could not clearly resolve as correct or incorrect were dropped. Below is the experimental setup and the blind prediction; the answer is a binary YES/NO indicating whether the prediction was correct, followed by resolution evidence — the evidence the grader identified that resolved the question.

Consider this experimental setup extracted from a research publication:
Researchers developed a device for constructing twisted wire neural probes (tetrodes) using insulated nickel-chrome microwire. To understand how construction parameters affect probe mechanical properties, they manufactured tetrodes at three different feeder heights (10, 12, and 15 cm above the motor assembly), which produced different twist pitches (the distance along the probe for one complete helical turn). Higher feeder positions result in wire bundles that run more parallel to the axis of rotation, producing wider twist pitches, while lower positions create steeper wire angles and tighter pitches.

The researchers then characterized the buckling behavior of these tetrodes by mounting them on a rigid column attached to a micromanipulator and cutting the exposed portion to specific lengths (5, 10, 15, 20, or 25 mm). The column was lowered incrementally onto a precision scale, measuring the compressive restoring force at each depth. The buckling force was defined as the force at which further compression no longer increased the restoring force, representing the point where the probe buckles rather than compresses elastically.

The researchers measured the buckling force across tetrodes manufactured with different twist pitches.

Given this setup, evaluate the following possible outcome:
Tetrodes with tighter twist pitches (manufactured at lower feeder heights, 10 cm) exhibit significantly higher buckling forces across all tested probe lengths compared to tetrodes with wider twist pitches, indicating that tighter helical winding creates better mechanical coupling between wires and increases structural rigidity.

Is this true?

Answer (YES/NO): NO